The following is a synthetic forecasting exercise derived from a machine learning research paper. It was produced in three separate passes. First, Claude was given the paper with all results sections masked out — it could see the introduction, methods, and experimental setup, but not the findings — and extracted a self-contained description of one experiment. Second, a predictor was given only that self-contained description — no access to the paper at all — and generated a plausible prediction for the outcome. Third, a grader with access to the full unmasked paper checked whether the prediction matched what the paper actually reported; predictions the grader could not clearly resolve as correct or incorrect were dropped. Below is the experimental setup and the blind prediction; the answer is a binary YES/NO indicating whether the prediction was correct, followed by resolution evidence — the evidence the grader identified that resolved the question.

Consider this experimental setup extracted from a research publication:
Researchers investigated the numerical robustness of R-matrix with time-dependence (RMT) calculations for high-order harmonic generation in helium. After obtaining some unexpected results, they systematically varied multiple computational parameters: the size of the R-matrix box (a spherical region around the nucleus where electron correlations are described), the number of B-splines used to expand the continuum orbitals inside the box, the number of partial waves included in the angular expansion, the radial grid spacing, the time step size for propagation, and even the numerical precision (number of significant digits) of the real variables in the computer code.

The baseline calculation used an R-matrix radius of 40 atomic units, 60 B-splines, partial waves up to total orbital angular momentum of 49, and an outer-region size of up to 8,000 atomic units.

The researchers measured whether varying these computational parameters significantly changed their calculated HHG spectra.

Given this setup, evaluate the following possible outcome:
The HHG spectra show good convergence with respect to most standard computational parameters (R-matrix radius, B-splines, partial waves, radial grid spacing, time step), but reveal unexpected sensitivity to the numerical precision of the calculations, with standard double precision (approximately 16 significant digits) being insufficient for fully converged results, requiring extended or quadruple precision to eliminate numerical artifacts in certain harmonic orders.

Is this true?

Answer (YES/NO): NO